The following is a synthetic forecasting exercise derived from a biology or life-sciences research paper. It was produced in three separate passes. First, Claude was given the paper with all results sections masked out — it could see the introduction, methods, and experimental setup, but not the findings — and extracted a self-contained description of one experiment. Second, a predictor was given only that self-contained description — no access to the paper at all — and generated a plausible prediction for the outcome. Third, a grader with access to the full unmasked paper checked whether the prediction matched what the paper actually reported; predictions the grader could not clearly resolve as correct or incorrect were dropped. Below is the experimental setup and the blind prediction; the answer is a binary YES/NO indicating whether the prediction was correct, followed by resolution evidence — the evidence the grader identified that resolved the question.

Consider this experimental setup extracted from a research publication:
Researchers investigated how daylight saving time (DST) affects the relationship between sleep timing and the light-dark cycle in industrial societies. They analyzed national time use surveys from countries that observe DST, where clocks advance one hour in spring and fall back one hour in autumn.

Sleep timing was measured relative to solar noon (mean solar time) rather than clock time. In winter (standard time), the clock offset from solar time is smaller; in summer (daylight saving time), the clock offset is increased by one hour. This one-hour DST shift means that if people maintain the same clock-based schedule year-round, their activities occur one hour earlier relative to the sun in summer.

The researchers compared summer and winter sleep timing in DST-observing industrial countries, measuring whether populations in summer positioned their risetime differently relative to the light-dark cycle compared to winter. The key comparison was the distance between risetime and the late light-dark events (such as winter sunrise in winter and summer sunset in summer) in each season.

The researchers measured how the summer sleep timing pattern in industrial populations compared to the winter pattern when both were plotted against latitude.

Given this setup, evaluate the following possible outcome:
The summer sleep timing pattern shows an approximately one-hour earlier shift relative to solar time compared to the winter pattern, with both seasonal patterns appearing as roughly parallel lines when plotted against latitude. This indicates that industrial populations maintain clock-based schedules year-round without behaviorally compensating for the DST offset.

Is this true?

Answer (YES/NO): NO